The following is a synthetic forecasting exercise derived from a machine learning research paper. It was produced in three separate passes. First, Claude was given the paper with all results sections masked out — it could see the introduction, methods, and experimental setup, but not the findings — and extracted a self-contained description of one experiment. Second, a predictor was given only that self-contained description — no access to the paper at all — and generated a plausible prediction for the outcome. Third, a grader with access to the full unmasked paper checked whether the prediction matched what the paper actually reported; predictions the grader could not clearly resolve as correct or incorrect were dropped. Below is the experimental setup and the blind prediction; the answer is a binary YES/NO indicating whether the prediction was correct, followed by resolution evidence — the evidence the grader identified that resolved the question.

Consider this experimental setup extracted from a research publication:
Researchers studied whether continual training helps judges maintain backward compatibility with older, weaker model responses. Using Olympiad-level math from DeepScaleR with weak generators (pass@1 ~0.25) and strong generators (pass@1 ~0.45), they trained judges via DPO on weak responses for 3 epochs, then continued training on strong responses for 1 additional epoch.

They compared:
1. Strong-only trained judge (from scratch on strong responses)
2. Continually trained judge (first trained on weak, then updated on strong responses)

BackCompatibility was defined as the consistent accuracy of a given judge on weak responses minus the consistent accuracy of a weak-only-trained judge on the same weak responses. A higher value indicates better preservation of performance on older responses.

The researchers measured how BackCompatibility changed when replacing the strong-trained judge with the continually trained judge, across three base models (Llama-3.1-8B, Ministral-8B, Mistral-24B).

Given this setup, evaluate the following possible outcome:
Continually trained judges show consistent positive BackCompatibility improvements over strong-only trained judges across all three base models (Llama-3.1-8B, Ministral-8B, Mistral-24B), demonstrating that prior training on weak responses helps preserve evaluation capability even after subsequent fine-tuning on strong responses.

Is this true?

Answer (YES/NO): NO